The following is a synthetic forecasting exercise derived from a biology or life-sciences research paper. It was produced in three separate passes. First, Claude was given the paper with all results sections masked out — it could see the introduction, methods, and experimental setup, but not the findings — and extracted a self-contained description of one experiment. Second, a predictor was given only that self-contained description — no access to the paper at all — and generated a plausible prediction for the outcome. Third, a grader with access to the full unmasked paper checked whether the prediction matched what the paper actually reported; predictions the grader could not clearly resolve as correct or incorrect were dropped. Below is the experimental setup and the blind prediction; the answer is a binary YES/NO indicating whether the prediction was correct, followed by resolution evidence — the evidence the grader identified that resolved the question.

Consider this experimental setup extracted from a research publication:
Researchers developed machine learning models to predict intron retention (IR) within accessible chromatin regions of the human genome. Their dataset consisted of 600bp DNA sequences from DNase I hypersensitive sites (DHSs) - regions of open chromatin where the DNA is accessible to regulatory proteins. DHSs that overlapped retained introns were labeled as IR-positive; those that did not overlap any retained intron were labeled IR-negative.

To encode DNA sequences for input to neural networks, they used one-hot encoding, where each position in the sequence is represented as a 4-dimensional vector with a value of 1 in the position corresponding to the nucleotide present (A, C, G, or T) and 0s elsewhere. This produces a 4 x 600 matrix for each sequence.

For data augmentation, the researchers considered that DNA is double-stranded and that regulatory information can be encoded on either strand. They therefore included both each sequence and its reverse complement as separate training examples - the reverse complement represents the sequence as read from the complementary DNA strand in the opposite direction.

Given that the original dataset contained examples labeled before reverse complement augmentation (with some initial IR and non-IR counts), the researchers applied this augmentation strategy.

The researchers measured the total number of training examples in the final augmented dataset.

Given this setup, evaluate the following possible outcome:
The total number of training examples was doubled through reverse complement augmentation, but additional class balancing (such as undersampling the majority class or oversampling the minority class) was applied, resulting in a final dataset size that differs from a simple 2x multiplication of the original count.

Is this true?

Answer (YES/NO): NO